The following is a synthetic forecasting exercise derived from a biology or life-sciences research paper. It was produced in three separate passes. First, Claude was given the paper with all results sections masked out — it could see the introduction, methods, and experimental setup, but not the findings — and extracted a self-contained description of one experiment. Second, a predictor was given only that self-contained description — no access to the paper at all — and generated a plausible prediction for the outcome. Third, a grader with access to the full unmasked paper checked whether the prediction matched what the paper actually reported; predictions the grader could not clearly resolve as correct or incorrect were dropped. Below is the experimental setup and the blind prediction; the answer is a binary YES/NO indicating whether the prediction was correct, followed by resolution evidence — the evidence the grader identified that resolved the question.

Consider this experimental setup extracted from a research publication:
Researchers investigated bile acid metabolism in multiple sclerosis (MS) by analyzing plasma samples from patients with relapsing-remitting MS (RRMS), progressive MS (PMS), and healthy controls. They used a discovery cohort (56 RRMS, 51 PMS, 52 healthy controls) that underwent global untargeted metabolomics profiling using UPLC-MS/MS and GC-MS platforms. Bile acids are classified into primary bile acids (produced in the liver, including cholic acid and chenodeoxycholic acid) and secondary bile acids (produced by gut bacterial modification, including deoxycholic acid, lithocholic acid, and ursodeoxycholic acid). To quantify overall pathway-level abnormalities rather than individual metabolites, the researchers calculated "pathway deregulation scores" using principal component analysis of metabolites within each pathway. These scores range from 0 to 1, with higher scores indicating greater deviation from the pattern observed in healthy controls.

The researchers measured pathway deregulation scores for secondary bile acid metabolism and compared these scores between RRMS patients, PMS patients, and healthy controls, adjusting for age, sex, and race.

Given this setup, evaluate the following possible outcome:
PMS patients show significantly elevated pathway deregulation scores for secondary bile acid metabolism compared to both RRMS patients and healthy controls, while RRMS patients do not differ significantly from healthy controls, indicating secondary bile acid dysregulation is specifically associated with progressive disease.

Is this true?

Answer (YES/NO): NO